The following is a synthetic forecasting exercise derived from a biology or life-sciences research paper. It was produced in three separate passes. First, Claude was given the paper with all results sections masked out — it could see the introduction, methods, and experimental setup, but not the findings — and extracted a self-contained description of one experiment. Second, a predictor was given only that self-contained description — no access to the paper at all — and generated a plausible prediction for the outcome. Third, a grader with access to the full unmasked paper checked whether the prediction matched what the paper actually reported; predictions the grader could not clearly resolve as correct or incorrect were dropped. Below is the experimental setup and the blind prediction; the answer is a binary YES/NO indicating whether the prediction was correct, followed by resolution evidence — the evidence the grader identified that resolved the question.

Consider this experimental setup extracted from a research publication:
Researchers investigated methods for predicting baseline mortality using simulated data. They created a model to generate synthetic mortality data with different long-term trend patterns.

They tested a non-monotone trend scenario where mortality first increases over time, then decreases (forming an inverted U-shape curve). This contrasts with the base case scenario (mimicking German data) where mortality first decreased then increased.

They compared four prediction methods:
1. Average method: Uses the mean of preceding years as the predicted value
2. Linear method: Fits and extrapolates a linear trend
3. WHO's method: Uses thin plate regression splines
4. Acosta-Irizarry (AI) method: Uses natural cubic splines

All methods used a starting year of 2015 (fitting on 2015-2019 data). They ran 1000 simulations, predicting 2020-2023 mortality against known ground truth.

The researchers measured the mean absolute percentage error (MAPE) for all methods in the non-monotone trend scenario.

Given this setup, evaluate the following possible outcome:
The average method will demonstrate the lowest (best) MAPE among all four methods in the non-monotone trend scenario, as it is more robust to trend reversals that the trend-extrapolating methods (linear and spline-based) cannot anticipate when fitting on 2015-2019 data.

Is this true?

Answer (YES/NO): NO